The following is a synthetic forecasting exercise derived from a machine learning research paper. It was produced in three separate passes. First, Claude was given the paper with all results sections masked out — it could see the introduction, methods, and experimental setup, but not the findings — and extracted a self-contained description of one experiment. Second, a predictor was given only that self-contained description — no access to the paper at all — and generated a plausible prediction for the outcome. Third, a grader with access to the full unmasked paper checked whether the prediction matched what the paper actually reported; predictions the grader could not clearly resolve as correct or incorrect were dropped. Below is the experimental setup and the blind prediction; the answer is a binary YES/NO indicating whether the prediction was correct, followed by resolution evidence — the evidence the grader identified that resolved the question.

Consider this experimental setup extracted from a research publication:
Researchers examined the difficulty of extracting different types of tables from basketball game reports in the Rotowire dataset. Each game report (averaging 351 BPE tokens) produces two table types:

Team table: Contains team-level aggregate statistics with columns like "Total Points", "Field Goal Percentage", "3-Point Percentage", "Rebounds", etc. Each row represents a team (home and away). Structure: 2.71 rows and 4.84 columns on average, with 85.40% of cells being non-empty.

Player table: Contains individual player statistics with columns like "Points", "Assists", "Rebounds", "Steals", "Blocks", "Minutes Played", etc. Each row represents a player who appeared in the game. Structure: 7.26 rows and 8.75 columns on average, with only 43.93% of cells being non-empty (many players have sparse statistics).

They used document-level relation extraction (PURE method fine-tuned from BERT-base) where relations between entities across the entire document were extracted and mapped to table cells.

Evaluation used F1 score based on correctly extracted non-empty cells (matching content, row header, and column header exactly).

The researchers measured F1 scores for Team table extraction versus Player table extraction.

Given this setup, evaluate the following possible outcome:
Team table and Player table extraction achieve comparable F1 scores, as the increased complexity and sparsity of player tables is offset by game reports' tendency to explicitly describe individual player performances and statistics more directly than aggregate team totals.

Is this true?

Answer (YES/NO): NO